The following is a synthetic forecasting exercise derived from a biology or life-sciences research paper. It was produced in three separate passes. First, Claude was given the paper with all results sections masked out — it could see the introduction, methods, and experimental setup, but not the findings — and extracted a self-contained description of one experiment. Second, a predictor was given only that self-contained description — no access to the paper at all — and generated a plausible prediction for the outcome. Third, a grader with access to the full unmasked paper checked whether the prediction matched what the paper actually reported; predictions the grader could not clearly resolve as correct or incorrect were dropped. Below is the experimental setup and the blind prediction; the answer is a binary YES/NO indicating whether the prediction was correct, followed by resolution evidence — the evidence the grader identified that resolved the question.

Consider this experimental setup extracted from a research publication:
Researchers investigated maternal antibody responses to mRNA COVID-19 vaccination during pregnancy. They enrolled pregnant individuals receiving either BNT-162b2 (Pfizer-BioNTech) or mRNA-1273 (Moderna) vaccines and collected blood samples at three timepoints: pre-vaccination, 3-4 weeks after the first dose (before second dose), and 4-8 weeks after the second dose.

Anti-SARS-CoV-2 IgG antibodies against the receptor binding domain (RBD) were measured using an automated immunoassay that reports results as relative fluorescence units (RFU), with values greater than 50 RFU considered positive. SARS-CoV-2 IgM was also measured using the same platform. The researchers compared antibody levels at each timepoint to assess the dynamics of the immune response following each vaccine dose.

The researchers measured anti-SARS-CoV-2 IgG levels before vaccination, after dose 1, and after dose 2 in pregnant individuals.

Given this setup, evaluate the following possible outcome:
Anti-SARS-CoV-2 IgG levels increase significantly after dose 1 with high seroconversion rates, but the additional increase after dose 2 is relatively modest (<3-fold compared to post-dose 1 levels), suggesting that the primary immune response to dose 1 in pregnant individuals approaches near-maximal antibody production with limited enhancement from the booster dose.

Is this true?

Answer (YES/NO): NO